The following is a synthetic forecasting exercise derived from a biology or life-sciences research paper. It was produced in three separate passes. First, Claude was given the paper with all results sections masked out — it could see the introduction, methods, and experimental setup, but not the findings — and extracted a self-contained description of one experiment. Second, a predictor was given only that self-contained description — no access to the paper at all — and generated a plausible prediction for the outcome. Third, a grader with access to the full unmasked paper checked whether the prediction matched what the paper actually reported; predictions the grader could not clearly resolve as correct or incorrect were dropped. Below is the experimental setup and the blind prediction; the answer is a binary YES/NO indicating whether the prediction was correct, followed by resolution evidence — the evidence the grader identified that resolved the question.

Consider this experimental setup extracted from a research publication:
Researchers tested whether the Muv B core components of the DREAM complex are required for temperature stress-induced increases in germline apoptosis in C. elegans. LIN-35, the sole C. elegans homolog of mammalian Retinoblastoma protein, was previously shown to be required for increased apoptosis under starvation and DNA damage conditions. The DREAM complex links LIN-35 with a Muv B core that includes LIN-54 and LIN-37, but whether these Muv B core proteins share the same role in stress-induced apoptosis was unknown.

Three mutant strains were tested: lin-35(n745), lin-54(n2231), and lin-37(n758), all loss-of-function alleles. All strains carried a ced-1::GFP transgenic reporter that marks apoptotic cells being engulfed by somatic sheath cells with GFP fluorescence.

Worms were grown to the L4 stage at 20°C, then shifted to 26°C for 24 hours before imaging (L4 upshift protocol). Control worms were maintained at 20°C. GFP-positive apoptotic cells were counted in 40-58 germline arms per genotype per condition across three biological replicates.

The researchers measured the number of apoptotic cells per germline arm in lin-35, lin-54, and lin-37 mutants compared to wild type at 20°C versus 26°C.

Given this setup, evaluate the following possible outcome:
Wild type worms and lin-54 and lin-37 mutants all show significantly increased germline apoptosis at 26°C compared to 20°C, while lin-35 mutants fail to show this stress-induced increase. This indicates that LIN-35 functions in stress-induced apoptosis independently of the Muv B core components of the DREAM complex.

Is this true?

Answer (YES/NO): NO